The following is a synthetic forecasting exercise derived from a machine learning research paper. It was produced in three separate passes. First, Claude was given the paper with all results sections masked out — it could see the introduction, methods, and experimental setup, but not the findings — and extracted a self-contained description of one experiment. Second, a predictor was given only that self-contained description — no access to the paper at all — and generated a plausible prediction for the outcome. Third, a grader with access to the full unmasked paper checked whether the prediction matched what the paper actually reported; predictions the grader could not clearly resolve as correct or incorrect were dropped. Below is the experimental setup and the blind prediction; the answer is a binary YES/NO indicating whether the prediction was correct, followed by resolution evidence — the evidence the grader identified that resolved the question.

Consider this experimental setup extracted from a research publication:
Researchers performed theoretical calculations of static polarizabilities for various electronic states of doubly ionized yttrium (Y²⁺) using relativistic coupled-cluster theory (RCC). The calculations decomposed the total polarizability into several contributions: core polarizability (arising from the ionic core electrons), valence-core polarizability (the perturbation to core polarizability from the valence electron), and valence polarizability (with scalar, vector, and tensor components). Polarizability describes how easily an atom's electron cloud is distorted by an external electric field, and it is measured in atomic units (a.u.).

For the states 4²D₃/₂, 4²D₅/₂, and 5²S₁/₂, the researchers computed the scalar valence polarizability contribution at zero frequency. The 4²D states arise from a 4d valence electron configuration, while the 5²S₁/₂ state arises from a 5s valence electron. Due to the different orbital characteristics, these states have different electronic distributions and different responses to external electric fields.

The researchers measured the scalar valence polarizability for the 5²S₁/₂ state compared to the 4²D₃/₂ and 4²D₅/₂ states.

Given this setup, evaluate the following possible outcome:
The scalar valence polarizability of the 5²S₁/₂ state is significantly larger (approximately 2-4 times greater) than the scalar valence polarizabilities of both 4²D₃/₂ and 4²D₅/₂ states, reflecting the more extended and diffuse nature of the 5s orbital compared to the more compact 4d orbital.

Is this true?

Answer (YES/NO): NO